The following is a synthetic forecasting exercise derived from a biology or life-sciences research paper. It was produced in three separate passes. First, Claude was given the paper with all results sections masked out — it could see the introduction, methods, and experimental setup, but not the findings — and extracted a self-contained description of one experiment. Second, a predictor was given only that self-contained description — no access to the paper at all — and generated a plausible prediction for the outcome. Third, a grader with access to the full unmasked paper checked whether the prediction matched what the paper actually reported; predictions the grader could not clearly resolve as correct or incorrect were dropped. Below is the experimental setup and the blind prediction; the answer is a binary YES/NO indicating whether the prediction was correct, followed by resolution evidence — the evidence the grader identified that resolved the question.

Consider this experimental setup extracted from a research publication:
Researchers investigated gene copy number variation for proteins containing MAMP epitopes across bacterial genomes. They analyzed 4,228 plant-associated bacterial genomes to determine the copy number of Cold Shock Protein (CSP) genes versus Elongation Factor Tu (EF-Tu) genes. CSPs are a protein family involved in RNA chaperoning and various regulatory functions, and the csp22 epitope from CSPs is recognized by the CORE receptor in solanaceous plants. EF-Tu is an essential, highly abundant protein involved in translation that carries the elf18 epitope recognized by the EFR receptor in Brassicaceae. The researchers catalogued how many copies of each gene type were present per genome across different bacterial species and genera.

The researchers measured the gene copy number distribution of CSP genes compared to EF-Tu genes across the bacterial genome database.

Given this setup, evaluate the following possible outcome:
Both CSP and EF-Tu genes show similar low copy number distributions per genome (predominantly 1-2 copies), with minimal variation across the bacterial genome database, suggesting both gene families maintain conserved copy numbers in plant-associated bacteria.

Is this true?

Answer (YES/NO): NO